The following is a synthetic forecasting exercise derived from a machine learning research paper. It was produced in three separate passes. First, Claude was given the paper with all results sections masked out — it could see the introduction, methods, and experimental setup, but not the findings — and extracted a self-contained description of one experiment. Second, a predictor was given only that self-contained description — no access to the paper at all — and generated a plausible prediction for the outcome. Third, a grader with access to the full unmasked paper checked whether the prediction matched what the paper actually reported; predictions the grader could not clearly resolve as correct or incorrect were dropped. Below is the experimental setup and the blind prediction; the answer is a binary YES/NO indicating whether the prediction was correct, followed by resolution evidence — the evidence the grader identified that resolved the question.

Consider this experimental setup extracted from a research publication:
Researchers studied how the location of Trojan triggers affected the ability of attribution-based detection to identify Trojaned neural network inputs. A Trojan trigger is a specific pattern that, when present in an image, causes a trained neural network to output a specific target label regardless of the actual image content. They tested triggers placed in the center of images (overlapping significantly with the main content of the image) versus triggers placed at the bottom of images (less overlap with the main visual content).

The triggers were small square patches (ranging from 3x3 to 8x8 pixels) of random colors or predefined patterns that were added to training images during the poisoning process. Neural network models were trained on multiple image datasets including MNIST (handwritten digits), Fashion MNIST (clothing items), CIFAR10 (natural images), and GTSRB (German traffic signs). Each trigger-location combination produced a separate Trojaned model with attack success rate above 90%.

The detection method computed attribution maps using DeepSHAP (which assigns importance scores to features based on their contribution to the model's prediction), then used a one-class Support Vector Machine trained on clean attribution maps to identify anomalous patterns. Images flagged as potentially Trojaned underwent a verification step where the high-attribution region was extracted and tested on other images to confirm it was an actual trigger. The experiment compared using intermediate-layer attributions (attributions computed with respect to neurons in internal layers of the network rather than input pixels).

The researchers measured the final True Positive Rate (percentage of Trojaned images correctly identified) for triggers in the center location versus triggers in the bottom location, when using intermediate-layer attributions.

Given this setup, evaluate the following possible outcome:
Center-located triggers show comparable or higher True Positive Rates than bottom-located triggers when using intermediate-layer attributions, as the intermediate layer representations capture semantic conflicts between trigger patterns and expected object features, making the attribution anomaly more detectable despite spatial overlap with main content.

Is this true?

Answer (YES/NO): NO